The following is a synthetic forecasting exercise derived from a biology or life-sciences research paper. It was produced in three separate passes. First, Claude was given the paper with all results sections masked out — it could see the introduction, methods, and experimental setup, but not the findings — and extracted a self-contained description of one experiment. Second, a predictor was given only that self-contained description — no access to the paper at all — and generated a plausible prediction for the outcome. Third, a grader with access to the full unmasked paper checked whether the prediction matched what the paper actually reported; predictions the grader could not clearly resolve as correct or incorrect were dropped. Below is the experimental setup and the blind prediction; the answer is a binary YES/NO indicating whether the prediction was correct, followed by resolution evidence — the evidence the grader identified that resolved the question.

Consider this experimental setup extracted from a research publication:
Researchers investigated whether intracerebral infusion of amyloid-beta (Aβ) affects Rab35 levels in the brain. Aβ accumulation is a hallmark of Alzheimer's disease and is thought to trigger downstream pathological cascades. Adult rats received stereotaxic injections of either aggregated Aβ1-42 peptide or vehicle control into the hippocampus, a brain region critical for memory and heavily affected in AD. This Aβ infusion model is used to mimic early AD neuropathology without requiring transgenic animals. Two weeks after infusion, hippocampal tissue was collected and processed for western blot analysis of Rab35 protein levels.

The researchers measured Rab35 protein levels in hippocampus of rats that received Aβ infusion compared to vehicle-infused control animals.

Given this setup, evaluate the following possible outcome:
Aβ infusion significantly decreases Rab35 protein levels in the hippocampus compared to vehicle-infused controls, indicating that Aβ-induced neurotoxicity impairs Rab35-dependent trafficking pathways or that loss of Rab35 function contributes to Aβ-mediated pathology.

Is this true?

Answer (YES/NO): YES